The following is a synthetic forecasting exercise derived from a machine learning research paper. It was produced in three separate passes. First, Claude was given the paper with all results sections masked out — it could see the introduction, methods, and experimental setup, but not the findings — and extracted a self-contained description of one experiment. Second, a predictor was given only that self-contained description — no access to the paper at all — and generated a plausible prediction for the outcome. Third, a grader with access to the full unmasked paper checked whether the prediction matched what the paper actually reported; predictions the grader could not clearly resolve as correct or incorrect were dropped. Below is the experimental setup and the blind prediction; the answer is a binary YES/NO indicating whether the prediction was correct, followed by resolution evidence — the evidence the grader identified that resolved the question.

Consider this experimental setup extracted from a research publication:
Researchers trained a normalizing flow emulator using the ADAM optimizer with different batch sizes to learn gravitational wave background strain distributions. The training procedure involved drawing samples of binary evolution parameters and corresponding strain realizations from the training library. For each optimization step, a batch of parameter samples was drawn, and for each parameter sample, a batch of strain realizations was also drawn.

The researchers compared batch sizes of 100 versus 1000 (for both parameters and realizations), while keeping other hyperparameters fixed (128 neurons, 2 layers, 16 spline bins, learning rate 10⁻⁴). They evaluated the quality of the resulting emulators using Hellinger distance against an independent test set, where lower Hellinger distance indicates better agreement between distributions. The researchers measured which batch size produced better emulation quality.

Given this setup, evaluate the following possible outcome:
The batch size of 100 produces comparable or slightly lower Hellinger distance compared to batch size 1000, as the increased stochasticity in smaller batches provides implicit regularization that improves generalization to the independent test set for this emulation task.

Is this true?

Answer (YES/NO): NO